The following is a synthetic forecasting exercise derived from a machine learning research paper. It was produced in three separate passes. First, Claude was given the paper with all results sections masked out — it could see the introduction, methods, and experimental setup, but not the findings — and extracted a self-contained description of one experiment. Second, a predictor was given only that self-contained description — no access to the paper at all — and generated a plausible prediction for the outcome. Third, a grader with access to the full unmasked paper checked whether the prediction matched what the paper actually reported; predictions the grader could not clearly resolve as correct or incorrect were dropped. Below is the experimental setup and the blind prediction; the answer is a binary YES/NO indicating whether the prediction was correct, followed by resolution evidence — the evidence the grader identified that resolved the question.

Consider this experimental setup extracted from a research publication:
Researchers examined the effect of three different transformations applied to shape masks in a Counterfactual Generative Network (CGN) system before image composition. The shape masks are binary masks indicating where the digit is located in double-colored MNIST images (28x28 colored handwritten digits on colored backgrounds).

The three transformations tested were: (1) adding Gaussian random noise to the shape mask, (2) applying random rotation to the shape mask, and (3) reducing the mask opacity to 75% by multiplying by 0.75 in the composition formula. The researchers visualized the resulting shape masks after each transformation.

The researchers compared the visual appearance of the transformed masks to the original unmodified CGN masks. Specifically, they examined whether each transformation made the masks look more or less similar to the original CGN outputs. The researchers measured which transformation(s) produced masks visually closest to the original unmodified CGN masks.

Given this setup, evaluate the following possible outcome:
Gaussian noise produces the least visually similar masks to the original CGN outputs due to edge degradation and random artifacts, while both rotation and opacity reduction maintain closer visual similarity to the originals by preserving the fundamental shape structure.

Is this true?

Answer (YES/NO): NO